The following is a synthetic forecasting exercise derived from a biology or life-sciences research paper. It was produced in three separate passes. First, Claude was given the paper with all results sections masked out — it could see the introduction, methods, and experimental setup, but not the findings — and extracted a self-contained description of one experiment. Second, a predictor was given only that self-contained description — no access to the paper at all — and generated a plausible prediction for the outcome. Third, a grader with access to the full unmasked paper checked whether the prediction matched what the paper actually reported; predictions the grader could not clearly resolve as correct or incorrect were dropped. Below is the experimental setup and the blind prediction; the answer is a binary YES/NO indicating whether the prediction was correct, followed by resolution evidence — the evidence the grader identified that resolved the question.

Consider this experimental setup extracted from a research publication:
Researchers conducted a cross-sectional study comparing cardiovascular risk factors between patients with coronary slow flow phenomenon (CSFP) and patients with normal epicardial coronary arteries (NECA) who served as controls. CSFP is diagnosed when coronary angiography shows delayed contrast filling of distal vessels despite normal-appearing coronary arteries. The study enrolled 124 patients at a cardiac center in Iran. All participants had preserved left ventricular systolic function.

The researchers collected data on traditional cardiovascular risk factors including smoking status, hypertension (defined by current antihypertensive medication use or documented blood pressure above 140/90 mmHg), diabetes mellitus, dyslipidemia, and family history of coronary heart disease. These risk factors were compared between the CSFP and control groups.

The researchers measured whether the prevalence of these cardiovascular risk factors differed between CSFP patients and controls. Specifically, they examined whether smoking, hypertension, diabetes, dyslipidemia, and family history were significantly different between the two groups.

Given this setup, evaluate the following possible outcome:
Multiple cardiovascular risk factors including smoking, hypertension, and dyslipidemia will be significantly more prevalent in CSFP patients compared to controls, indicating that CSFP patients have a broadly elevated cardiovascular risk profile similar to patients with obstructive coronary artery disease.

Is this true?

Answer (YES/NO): NO